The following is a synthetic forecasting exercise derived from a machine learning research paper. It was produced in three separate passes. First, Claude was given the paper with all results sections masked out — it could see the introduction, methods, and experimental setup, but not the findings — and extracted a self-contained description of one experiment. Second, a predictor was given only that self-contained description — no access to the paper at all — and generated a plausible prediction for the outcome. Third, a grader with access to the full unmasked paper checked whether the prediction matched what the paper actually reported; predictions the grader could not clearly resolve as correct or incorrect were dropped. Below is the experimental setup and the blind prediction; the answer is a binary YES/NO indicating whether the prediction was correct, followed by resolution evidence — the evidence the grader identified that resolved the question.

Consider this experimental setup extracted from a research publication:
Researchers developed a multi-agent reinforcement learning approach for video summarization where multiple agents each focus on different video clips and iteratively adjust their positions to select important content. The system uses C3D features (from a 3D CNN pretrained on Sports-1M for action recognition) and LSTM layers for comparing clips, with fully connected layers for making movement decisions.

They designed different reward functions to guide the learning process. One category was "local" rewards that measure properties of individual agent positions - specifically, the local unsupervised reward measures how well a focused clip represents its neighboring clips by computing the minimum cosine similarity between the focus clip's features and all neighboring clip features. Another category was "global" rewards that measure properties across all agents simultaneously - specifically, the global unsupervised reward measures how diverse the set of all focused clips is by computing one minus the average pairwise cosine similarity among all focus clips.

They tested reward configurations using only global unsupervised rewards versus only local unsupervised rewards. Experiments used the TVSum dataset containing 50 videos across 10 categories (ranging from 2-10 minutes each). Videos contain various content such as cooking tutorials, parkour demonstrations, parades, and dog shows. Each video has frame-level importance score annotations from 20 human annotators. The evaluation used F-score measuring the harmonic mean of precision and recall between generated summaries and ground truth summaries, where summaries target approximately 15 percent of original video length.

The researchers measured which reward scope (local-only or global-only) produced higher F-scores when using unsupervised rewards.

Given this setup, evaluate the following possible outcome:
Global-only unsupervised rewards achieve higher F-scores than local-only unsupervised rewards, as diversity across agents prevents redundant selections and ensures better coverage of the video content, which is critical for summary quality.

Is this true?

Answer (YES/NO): NO